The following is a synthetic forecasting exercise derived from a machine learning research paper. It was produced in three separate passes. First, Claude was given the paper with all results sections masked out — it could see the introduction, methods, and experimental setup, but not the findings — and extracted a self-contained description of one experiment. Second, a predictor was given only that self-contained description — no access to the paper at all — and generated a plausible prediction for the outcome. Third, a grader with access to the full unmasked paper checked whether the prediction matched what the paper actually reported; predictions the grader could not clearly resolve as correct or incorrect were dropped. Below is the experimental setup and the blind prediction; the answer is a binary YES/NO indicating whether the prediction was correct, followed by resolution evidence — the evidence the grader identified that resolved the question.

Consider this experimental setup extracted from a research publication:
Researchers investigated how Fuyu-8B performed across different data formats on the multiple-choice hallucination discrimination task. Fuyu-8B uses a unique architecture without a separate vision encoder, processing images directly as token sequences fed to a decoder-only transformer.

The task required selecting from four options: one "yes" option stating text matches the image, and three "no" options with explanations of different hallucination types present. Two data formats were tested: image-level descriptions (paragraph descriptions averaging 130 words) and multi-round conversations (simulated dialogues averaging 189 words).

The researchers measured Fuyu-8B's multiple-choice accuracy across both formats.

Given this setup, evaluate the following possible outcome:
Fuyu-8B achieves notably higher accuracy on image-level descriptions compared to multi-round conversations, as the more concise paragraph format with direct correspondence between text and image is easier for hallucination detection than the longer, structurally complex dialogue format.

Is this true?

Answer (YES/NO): NO